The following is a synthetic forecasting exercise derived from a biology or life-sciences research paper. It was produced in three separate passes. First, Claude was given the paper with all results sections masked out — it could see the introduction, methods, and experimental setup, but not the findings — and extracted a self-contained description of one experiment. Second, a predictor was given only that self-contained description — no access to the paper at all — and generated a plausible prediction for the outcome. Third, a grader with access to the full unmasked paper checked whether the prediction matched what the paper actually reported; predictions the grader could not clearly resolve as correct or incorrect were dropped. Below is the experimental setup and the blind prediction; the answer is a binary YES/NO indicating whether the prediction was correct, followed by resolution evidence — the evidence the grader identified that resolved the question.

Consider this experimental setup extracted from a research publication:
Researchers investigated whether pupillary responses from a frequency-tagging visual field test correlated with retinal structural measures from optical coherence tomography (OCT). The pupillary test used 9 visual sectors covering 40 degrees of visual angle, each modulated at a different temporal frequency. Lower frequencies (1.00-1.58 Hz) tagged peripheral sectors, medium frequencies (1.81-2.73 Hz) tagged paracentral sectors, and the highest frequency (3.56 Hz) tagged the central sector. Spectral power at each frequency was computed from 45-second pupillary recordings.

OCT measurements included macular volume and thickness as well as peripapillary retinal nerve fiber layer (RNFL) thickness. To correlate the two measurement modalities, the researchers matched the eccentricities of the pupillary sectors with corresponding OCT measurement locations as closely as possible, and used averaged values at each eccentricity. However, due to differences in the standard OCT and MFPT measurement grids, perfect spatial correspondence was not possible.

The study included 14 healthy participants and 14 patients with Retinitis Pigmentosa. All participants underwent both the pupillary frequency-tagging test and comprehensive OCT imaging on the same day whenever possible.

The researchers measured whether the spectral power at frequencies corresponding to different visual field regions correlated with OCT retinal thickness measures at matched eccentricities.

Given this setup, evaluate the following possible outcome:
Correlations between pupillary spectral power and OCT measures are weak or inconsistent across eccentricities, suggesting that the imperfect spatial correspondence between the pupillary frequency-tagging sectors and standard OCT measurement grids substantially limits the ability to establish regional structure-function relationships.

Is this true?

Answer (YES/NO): NO